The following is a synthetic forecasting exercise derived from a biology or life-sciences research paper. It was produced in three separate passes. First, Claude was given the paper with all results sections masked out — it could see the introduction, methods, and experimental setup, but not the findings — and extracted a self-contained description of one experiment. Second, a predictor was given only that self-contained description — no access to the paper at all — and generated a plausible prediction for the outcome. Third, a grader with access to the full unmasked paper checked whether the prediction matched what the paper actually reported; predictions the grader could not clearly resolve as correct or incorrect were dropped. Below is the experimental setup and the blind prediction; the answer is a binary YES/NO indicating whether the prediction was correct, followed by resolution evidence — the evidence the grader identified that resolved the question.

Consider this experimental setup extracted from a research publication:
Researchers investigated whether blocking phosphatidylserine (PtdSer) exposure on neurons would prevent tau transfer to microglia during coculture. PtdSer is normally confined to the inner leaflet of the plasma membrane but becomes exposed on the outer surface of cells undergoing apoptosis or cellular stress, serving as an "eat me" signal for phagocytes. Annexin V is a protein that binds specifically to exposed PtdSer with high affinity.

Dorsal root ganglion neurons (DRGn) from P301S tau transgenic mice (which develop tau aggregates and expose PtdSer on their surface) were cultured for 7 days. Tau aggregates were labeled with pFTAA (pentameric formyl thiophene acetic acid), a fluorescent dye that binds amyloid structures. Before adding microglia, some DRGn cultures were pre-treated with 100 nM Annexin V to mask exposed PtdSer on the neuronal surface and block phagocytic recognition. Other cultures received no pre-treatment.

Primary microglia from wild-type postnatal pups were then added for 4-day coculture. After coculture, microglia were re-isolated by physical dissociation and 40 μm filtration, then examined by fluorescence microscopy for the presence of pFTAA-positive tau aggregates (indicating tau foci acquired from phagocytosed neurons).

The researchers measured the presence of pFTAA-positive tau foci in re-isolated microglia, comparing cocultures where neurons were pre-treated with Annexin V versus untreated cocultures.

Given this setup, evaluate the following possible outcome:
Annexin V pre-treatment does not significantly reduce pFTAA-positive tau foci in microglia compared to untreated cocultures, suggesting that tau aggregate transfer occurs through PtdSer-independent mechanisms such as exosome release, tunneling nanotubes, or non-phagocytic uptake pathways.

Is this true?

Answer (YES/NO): NO